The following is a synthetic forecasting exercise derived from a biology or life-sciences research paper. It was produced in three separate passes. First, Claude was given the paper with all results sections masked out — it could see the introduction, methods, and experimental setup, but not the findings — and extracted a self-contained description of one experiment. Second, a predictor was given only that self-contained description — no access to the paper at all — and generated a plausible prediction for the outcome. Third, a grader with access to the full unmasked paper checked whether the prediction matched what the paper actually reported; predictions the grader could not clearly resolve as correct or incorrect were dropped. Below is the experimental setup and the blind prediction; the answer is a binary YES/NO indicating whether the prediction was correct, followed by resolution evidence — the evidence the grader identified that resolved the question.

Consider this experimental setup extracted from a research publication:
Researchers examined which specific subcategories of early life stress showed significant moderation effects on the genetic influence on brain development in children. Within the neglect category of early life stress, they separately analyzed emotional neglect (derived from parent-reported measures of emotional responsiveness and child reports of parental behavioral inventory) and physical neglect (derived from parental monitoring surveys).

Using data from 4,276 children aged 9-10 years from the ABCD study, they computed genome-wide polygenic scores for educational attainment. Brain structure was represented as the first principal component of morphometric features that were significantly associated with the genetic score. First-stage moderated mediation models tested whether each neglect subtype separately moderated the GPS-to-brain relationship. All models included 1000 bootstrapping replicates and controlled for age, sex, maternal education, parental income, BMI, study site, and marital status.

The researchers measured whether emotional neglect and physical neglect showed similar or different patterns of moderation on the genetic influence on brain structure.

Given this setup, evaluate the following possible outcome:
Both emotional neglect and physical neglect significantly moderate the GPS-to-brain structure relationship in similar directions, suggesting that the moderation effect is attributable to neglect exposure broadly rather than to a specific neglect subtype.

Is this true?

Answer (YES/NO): NO